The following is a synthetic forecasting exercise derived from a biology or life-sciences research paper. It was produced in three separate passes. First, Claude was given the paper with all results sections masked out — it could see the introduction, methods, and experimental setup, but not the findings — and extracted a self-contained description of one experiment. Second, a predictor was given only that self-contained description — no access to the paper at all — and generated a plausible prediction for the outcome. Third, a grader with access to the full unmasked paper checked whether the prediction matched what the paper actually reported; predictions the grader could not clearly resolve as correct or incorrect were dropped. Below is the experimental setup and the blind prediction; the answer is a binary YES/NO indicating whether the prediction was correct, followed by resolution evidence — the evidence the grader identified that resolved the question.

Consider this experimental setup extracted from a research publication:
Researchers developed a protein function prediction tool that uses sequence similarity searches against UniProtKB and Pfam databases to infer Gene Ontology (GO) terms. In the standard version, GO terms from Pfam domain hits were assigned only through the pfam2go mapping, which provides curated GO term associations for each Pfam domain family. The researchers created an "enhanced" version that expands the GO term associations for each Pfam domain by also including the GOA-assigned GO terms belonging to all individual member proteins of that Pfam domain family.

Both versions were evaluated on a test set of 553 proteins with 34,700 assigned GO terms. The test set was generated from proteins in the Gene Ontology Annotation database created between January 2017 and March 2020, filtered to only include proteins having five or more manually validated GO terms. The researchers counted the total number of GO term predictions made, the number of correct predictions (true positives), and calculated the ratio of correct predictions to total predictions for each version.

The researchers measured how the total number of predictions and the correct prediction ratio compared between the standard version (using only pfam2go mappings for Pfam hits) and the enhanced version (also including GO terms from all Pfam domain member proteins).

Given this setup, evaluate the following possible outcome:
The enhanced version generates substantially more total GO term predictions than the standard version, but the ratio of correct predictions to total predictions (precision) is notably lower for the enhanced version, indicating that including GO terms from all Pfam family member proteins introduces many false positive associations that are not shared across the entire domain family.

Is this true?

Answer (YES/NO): YES